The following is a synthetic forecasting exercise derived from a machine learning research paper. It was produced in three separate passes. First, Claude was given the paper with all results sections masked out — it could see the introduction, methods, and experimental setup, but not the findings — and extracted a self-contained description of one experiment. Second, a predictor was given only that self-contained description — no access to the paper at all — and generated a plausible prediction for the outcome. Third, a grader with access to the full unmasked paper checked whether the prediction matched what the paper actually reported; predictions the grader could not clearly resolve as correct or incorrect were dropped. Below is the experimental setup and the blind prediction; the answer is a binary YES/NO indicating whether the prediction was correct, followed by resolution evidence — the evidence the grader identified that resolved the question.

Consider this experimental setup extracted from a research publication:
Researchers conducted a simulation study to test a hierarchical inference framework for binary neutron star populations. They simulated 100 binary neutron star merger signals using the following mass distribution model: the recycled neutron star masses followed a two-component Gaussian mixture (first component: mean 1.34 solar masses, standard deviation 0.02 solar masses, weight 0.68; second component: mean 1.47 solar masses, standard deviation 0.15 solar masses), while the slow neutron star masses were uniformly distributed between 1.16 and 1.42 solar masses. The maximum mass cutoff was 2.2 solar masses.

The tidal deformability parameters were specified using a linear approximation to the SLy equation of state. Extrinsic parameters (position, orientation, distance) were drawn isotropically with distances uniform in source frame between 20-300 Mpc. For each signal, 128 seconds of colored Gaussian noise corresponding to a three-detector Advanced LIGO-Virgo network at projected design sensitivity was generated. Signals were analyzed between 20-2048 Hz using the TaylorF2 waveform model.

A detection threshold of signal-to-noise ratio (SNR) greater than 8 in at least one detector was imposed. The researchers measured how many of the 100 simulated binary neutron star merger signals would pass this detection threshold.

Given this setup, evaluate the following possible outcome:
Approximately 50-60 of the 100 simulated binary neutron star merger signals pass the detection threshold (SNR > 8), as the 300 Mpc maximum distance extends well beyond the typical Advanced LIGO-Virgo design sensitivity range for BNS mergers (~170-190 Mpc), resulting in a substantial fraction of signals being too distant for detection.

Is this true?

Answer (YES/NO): NO